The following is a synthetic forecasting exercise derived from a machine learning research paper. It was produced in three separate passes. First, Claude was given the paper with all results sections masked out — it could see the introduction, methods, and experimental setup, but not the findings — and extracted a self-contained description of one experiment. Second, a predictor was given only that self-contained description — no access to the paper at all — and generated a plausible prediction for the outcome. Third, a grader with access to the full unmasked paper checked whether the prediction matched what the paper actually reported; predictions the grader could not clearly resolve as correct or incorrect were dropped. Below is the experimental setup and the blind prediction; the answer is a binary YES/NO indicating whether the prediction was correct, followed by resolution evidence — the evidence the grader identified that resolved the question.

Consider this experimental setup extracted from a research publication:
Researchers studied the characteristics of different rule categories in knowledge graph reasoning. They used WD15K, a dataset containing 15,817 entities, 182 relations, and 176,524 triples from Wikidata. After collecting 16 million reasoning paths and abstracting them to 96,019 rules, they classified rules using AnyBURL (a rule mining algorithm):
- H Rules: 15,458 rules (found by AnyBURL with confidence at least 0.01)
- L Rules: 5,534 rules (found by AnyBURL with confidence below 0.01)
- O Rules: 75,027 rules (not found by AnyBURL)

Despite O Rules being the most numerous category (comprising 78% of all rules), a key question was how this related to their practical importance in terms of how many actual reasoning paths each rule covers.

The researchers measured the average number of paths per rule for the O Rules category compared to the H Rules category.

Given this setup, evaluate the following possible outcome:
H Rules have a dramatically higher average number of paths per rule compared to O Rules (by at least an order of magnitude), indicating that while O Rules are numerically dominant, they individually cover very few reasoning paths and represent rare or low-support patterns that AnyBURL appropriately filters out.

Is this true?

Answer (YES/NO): YES